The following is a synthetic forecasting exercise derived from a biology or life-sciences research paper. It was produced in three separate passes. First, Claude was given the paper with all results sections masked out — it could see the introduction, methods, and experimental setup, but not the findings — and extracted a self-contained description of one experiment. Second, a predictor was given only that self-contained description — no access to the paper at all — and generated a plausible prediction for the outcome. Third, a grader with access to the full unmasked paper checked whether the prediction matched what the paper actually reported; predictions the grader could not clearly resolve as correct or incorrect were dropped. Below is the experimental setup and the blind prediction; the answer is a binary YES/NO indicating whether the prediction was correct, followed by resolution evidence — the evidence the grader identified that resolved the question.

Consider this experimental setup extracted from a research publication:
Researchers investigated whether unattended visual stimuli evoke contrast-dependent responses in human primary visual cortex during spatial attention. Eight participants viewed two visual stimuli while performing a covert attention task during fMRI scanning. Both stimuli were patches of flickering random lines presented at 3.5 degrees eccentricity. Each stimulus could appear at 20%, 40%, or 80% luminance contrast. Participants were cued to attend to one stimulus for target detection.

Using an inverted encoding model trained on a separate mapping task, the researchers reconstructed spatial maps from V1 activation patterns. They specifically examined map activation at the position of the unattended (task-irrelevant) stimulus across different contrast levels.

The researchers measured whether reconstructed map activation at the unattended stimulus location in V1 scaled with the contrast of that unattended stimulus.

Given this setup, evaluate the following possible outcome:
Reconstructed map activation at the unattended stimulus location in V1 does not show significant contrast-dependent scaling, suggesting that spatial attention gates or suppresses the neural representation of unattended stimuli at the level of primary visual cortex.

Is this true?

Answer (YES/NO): NO